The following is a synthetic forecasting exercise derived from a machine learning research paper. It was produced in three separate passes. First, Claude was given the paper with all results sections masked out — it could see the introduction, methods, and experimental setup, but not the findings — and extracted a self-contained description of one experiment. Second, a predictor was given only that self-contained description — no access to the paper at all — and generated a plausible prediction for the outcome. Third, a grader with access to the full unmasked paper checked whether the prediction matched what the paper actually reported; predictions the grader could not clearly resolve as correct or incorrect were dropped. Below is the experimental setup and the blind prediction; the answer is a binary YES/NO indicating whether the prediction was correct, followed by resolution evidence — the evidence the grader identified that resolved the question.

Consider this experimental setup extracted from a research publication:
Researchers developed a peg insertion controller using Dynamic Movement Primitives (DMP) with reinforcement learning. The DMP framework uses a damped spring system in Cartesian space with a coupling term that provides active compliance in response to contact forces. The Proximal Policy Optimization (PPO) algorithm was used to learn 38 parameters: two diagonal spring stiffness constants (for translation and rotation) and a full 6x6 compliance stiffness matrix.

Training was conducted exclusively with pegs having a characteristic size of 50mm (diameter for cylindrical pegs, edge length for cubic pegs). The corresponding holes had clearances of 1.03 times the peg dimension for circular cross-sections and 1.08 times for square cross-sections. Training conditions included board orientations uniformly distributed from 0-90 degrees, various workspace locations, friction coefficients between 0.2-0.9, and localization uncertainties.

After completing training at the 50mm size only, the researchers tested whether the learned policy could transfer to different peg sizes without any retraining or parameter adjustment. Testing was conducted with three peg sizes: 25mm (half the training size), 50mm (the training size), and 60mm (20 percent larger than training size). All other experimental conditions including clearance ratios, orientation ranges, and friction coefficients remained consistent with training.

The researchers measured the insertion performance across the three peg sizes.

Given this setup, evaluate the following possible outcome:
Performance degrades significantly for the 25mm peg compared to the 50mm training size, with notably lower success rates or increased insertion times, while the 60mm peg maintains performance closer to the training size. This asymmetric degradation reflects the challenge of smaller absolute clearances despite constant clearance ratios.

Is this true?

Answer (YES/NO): NO